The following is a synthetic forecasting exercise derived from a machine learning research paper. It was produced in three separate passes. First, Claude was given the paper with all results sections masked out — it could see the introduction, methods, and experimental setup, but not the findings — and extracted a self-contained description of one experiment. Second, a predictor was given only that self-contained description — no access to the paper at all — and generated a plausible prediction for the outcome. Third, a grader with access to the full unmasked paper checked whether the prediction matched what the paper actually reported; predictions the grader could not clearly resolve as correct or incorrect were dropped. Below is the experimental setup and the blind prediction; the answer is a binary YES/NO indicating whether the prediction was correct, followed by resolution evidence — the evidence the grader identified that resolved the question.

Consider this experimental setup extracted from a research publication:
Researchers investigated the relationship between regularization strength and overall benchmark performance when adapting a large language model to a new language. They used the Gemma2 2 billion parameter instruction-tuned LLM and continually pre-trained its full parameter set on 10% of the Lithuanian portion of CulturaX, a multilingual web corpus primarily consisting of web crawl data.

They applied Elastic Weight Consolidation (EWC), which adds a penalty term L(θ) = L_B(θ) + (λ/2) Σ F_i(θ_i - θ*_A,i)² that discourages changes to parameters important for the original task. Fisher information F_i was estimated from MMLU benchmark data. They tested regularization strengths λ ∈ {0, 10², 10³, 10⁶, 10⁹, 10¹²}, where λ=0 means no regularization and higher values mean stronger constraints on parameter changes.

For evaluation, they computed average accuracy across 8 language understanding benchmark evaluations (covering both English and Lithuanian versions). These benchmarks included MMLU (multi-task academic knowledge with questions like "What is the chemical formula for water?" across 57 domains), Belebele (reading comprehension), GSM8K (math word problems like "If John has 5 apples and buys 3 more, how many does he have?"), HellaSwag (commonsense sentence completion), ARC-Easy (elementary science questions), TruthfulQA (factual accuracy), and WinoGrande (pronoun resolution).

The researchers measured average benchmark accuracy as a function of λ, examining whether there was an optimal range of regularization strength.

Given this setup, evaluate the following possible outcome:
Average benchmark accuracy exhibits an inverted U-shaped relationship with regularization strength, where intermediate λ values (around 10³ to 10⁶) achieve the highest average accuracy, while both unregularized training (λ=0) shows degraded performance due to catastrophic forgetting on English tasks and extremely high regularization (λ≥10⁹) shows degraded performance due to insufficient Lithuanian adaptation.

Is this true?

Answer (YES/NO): NO